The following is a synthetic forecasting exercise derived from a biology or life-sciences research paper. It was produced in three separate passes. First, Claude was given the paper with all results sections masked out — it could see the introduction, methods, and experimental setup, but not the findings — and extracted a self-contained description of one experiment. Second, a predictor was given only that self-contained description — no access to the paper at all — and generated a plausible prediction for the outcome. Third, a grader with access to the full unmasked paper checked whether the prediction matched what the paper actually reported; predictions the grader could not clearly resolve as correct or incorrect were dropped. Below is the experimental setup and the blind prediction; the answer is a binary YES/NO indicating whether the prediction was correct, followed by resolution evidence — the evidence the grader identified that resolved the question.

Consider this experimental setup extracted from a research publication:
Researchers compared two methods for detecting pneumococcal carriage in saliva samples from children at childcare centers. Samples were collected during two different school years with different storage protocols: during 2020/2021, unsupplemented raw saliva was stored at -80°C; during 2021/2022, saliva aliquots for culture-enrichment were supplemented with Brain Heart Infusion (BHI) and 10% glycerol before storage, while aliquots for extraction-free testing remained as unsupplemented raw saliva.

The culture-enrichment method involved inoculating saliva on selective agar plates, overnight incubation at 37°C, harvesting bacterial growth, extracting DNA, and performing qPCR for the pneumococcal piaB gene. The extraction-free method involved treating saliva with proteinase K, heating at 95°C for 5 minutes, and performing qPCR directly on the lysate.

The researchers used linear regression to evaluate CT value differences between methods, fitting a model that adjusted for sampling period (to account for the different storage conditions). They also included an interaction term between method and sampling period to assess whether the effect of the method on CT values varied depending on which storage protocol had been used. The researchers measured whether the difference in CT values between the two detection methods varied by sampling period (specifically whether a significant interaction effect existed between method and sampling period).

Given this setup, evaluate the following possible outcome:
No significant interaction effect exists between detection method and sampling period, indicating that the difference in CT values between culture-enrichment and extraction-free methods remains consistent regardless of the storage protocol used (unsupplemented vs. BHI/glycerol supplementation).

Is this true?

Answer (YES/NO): YES